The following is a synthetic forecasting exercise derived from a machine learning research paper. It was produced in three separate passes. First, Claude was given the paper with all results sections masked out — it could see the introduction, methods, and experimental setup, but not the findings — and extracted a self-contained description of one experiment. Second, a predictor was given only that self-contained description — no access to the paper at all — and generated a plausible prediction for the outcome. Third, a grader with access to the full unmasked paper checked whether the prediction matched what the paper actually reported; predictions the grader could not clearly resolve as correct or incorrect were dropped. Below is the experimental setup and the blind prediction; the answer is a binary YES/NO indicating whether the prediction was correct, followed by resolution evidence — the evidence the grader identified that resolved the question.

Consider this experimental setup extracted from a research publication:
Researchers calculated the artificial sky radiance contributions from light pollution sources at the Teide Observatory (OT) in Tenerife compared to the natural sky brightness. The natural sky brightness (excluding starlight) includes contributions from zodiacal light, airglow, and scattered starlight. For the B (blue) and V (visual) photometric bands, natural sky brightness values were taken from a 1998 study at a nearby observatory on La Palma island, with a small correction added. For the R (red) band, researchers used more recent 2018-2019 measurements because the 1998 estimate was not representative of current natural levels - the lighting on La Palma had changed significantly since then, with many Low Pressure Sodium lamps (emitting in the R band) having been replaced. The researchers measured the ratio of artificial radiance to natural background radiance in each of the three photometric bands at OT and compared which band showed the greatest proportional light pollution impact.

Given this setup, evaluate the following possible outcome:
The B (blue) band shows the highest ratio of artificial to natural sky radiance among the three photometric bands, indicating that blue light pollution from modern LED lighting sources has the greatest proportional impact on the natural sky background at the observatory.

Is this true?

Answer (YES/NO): NO